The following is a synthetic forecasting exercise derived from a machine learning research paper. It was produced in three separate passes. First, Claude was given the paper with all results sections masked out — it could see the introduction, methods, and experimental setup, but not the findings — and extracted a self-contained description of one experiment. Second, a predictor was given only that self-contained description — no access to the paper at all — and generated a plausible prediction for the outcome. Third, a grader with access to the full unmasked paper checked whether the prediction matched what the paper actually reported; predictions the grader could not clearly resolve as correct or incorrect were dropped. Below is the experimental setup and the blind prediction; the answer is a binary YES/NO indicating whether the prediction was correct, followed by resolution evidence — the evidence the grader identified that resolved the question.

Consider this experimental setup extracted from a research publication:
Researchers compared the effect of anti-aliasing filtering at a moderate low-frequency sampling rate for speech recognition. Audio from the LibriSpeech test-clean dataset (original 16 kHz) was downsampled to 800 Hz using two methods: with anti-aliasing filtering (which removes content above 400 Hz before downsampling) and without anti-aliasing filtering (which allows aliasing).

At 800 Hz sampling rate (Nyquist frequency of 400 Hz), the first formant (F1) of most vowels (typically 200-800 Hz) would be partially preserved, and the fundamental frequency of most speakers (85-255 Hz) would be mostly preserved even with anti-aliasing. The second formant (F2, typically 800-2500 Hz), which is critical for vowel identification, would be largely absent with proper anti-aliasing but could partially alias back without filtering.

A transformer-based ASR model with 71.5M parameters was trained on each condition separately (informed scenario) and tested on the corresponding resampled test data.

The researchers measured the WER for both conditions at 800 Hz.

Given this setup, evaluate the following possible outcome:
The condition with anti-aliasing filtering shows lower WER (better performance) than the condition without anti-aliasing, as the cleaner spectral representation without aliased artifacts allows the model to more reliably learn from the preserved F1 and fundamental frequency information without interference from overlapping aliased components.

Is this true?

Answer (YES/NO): NO